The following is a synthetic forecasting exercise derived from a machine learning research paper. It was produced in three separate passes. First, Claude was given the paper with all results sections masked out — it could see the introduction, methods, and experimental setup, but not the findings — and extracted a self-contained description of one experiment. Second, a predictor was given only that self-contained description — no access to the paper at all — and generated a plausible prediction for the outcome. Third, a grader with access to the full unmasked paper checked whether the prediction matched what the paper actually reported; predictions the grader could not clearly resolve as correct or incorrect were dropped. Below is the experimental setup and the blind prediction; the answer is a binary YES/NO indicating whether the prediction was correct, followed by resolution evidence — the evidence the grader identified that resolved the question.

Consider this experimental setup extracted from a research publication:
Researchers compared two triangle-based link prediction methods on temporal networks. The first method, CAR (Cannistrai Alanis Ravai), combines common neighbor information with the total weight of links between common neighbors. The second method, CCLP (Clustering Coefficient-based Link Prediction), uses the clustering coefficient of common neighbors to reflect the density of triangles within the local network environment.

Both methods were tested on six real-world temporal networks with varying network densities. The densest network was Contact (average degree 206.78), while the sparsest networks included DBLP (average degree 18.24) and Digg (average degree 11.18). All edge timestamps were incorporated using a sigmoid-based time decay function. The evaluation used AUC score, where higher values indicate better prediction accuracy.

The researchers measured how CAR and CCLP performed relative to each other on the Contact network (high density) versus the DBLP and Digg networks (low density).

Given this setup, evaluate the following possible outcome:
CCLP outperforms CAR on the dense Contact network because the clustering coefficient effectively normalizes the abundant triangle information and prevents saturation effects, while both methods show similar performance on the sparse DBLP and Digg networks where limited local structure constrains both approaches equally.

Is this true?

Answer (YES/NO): NO